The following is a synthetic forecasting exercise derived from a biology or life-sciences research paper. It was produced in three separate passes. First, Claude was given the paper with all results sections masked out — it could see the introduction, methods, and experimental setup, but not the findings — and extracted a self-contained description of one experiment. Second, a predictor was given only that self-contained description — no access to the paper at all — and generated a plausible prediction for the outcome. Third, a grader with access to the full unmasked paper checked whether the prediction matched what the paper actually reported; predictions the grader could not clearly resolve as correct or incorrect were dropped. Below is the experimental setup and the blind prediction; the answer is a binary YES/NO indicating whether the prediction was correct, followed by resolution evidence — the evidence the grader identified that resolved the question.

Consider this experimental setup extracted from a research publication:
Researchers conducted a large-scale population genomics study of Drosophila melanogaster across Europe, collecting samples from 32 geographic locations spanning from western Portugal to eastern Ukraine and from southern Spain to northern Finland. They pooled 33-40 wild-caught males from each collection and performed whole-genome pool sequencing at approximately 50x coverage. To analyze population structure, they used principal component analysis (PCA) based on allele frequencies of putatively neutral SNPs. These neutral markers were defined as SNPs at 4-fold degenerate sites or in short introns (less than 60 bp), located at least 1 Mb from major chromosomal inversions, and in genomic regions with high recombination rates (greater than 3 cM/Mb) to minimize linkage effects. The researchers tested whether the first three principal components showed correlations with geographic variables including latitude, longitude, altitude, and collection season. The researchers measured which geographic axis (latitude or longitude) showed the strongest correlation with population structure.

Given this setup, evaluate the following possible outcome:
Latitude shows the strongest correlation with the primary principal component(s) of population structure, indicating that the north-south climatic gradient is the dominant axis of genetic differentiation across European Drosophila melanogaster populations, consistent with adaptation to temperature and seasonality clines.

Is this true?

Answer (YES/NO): NO